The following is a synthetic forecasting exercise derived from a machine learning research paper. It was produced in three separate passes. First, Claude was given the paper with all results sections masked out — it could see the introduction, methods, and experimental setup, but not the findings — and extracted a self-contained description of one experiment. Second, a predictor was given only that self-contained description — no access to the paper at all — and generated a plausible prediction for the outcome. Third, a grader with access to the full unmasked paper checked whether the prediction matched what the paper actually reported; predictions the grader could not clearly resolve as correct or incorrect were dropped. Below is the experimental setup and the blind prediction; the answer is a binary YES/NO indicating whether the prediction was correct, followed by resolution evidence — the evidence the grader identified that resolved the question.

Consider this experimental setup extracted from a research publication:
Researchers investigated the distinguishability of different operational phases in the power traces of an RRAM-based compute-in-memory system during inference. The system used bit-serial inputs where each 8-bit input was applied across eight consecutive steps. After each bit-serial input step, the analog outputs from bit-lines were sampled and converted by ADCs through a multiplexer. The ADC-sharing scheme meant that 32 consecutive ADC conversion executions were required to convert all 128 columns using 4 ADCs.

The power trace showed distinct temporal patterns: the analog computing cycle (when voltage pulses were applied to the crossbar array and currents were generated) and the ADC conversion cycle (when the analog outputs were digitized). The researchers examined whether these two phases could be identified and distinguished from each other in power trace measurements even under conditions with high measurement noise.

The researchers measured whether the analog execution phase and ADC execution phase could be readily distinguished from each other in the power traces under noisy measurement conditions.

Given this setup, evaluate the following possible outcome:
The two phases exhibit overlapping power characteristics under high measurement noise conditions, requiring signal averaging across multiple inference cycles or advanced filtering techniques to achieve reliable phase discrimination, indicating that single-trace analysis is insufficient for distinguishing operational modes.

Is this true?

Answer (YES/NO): NO